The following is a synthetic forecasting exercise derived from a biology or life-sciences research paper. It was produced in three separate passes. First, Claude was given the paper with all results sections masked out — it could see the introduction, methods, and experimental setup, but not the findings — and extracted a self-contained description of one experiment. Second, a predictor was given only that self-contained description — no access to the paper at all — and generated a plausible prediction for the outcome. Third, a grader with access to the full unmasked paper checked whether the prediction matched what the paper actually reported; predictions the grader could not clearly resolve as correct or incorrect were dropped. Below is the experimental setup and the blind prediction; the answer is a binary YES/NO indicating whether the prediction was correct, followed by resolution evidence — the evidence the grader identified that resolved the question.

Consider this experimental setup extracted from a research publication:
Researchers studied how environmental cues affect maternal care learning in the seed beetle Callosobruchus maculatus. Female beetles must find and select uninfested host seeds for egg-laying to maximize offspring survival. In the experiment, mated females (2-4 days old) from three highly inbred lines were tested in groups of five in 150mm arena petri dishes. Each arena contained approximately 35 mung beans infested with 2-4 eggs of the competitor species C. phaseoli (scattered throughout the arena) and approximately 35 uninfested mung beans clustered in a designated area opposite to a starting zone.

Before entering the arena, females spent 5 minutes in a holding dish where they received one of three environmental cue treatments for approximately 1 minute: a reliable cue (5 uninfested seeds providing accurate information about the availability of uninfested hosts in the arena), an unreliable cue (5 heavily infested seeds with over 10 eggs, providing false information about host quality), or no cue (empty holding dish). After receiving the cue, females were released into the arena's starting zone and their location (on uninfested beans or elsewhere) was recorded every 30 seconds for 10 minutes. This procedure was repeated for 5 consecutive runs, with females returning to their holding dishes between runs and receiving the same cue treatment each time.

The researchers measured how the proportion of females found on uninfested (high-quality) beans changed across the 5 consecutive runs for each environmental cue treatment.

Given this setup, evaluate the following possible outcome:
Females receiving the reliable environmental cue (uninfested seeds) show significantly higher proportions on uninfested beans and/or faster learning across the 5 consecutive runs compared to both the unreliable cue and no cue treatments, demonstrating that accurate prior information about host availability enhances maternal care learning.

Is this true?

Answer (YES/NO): YES